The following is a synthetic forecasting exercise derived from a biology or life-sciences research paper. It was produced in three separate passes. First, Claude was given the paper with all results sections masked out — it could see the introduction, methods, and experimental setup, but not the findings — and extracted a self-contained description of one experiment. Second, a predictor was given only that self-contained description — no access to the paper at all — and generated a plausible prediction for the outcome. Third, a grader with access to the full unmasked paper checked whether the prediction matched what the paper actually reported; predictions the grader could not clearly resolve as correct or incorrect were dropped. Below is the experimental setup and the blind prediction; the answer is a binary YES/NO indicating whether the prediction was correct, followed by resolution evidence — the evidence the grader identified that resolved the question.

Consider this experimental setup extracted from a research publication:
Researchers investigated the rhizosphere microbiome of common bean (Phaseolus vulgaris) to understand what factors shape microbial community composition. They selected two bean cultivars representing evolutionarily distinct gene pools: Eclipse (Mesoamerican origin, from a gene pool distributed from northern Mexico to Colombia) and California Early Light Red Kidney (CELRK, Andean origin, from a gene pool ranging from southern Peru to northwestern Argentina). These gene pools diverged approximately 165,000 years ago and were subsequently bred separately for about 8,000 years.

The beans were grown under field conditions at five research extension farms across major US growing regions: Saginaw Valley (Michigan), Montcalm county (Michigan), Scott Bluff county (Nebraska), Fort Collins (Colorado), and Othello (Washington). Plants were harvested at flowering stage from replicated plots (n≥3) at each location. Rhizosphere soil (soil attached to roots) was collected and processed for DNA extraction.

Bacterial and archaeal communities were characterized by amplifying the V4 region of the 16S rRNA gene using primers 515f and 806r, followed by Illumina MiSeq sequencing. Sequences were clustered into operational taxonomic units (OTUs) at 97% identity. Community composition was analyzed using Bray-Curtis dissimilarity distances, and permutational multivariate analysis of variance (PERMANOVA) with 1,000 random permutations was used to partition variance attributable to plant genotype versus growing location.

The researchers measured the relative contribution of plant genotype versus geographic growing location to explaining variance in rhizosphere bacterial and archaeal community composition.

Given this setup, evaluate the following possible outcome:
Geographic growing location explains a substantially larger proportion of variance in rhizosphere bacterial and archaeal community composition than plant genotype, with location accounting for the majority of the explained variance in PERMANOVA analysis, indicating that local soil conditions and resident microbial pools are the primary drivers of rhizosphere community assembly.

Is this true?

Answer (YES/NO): YES